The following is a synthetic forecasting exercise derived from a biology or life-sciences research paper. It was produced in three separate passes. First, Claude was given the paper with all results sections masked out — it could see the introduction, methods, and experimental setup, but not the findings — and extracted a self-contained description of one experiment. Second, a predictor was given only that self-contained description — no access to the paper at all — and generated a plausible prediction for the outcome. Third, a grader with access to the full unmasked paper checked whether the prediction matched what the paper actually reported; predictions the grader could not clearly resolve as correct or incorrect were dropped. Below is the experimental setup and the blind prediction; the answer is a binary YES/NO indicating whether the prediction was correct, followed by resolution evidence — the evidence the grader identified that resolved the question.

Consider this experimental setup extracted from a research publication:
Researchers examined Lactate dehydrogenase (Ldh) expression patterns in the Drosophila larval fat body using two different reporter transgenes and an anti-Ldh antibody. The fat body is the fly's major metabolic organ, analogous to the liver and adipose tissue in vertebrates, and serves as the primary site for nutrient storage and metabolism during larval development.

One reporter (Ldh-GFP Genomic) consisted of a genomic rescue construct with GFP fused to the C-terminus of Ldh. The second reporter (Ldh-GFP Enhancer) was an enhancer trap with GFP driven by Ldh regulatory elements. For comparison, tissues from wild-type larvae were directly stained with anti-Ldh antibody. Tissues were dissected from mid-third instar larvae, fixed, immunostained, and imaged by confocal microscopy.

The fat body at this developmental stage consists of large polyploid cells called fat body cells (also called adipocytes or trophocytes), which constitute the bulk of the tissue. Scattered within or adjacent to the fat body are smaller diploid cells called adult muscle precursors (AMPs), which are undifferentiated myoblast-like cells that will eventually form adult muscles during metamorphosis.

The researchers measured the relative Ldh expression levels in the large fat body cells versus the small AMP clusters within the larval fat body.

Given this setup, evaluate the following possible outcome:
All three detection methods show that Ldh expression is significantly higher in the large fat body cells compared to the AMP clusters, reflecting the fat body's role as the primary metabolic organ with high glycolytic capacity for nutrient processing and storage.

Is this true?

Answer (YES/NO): NO